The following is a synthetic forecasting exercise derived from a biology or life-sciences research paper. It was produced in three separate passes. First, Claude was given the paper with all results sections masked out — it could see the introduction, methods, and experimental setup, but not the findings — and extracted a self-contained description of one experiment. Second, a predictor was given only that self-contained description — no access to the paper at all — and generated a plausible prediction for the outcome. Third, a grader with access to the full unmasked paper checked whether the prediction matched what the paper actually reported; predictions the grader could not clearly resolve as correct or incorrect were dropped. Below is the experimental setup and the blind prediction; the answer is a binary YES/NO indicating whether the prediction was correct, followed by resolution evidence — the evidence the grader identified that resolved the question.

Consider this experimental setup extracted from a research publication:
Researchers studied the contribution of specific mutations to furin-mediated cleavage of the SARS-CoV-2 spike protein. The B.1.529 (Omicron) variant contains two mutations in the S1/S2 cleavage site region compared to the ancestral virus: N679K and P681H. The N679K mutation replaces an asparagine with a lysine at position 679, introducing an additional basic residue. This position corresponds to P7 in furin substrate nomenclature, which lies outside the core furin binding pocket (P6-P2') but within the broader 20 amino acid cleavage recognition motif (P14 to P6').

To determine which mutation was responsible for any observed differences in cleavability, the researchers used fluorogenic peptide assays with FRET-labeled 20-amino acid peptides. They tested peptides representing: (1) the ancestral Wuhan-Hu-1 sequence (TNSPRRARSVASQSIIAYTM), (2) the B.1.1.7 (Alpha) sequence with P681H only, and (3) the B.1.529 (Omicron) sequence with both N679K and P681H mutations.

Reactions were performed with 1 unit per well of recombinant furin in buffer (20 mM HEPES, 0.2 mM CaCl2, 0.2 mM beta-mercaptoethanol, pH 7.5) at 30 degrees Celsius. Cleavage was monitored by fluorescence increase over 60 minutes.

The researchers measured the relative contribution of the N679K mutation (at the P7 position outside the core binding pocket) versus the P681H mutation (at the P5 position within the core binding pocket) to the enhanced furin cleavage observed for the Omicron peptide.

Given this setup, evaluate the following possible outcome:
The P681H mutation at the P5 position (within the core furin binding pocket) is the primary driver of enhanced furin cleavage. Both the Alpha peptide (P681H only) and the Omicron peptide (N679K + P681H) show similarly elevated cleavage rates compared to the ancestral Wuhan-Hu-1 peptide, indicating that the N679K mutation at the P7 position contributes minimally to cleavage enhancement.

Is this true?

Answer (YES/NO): NO